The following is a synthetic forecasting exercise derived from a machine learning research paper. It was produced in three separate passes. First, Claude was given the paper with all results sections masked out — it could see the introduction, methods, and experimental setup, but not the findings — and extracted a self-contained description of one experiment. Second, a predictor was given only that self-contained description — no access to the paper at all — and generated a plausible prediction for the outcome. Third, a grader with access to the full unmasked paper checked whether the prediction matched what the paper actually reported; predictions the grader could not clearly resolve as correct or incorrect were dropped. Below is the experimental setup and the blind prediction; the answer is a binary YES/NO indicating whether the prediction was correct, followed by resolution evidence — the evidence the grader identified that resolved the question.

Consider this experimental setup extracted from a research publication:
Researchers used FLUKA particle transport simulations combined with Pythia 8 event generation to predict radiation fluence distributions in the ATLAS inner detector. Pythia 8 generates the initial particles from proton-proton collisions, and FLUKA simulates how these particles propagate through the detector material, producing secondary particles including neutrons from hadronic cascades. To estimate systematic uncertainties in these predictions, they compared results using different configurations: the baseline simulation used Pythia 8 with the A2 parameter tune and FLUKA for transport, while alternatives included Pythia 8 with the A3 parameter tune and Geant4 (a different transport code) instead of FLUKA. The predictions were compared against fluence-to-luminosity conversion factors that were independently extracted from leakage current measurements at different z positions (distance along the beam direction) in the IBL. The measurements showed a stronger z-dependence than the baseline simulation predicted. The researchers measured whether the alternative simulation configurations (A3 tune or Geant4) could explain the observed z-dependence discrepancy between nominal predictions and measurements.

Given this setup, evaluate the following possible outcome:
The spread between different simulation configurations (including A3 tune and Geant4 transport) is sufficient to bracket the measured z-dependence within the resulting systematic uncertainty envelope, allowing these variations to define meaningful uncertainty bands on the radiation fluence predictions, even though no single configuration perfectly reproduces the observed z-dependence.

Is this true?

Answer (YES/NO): NO